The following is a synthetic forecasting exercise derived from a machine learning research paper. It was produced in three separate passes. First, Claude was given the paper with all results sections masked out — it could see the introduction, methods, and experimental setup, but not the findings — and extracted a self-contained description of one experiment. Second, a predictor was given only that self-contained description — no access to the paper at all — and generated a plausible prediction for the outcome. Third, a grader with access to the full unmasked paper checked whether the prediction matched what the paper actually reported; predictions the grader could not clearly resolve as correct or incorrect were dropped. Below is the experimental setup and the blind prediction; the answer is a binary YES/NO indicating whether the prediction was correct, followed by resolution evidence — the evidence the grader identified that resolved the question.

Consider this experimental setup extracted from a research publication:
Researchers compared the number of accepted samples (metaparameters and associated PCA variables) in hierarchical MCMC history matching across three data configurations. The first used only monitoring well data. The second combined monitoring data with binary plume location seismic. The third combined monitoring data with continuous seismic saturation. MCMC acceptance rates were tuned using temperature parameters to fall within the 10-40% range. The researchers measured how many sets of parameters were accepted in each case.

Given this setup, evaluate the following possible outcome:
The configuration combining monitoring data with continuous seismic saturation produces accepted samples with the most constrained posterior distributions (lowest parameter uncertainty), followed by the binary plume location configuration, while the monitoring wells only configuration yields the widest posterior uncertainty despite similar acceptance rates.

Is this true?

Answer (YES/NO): NO